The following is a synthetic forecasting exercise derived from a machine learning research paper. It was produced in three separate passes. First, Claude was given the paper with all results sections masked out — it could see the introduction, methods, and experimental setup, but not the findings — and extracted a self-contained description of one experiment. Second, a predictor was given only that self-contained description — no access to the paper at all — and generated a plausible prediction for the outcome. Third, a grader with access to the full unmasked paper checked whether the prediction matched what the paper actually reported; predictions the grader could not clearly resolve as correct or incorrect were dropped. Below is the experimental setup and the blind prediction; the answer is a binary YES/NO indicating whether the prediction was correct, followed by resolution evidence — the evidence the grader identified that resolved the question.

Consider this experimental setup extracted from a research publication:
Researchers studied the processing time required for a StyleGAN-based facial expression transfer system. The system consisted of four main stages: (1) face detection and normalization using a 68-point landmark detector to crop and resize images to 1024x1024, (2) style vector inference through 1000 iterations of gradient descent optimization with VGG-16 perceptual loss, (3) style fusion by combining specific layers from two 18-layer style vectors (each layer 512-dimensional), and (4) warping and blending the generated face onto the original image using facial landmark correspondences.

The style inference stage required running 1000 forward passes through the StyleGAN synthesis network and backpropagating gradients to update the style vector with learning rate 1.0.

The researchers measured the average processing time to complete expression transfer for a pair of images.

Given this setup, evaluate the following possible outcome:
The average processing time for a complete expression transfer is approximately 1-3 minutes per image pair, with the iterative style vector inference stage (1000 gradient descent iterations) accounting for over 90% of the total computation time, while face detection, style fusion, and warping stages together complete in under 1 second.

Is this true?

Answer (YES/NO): NO